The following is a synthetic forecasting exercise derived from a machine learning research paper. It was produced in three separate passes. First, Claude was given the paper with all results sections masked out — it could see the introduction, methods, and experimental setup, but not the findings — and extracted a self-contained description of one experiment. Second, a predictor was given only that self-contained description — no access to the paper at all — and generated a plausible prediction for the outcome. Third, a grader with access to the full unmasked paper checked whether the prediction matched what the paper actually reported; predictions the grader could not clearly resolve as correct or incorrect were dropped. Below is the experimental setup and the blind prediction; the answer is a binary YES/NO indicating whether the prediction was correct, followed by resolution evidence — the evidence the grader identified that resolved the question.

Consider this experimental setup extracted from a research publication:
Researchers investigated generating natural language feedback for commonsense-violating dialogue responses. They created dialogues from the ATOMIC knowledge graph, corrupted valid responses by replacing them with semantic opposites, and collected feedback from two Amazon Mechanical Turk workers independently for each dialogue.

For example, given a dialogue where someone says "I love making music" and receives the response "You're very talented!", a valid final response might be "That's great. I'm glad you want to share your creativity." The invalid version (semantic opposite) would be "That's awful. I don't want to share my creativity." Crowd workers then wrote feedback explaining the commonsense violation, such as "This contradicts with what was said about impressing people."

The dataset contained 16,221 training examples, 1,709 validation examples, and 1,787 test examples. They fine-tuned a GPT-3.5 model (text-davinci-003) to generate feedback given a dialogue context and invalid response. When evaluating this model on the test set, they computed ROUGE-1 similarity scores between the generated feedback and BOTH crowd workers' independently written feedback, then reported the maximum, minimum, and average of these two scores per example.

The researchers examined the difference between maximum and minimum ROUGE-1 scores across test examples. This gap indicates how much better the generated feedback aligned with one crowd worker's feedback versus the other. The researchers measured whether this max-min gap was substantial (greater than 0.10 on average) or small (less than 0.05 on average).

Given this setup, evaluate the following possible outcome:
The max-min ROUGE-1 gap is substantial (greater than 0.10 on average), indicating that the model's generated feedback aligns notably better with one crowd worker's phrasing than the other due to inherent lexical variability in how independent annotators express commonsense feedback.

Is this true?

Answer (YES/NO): YES